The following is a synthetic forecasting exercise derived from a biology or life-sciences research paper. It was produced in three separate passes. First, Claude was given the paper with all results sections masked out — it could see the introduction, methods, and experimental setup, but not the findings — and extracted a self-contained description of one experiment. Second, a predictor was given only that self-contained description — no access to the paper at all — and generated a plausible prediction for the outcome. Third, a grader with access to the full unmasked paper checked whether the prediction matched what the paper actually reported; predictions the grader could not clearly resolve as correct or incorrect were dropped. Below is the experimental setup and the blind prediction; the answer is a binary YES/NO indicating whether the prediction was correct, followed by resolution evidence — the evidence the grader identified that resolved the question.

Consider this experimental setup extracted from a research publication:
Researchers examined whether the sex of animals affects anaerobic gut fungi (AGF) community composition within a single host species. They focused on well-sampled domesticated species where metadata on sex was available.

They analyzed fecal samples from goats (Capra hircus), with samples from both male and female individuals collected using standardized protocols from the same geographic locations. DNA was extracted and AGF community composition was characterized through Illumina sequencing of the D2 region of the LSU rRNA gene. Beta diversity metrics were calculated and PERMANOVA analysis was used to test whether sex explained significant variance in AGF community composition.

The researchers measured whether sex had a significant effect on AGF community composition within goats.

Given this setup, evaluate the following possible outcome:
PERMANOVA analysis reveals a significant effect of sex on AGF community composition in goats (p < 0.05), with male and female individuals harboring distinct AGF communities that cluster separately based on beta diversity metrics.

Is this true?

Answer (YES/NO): NO